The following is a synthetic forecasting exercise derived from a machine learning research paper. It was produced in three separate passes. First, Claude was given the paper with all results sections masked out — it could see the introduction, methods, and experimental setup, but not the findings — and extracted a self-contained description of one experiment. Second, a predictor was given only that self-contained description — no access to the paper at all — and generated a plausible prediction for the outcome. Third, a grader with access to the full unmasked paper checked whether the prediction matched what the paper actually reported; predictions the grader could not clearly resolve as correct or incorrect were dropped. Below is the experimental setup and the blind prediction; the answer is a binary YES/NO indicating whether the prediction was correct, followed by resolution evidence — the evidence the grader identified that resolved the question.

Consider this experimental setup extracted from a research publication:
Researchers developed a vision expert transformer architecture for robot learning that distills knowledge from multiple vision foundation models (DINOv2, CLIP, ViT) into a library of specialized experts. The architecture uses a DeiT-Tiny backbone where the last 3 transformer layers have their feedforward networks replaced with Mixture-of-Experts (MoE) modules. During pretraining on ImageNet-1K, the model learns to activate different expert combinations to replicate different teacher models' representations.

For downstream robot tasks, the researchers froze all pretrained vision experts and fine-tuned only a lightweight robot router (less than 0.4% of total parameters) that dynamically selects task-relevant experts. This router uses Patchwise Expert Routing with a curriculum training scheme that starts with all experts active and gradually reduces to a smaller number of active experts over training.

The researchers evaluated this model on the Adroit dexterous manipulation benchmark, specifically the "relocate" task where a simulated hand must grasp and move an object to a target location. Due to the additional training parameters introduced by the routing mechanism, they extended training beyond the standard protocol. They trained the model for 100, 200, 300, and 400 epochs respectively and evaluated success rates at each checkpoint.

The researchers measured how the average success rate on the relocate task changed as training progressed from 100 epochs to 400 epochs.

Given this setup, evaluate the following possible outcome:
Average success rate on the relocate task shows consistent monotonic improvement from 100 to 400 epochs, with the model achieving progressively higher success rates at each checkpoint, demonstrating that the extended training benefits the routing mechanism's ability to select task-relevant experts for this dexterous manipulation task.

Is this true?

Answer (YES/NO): YES